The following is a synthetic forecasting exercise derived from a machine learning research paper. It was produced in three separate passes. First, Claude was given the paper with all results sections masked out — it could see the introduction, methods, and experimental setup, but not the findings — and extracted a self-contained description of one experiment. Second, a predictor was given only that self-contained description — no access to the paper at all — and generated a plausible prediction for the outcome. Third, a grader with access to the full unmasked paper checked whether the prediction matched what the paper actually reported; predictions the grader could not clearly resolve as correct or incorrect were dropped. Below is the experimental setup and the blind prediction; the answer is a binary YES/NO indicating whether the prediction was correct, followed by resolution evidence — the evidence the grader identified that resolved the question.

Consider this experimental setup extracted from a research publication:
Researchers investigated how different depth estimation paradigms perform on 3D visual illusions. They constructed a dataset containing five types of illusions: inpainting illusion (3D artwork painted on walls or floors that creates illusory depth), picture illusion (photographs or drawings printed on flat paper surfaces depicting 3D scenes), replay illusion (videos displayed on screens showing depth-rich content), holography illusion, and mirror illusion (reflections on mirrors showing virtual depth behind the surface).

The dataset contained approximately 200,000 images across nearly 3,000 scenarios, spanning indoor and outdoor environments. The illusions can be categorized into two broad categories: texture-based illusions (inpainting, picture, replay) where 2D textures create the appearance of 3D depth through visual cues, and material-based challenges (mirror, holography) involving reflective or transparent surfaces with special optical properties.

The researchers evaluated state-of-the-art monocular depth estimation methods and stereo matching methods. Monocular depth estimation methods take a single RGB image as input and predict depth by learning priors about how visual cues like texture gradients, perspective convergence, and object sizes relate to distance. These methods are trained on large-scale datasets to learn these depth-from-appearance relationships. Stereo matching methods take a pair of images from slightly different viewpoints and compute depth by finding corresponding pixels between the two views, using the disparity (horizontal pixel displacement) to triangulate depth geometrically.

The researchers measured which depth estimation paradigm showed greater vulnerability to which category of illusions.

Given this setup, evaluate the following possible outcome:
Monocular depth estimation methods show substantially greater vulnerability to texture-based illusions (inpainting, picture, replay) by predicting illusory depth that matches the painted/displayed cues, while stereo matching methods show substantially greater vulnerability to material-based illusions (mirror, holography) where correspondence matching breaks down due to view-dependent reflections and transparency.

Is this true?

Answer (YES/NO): NO